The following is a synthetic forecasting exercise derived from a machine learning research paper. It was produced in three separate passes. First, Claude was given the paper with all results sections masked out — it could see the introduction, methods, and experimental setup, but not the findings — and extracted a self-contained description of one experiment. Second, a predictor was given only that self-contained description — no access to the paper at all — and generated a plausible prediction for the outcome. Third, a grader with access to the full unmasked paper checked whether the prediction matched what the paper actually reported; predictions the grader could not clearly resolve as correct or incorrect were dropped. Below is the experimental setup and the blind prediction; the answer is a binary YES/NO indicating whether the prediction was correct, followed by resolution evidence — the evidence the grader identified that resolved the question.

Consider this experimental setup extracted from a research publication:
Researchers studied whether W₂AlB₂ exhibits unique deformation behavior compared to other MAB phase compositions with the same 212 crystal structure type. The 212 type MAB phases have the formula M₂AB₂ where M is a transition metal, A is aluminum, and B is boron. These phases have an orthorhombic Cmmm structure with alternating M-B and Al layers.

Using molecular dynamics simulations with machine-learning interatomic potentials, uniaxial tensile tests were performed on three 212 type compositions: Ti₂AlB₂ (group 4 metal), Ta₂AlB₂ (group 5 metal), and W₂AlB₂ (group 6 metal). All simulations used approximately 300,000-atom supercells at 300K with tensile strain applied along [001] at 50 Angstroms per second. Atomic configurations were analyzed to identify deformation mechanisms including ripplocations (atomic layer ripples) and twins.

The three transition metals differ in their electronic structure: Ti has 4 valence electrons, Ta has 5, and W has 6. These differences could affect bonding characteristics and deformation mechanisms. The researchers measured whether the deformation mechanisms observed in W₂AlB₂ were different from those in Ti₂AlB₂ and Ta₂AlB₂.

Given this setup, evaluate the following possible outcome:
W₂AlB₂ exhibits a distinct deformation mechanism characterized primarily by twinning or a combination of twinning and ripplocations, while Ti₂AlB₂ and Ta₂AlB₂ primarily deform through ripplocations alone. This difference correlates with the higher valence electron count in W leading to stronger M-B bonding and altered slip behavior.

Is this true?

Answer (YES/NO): NO